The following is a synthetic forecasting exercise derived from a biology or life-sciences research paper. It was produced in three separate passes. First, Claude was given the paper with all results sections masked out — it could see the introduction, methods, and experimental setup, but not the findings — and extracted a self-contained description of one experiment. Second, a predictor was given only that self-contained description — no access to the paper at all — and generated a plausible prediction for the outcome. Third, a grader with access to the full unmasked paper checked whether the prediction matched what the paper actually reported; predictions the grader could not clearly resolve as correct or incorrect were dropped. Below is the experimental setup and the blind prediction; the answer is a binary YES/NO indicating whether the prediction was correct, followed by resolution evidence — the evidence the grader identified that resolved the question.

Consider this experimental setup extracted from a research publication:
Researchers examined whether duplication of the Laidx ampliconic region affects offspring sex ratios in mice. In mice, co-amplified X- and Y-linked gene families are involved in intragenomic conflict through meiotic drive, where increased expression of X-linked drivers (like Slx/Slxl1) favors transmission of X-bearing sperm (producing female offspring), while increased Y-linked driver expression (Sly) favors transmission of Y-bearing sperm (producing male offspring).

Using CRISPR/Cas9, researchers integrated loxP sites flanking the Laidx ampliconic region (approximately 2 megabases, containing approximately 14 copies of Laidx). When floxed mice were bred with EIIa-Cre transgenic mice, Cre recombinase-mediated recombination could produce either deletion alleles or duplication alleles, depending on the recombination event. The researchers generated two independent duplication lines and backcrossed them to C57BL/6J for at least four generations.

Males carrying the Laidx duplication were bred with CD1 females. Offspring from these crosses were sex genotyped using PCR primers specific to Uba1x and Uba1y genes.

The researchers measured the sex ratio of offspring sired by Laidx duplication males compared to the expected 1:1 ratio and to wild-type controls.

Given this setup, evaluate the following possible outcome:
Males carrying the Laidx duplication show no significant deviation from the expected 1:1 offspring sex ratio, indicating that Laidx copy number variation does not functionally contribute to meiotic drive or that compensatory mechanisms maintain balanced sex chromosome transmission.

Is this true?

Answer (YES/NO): YES